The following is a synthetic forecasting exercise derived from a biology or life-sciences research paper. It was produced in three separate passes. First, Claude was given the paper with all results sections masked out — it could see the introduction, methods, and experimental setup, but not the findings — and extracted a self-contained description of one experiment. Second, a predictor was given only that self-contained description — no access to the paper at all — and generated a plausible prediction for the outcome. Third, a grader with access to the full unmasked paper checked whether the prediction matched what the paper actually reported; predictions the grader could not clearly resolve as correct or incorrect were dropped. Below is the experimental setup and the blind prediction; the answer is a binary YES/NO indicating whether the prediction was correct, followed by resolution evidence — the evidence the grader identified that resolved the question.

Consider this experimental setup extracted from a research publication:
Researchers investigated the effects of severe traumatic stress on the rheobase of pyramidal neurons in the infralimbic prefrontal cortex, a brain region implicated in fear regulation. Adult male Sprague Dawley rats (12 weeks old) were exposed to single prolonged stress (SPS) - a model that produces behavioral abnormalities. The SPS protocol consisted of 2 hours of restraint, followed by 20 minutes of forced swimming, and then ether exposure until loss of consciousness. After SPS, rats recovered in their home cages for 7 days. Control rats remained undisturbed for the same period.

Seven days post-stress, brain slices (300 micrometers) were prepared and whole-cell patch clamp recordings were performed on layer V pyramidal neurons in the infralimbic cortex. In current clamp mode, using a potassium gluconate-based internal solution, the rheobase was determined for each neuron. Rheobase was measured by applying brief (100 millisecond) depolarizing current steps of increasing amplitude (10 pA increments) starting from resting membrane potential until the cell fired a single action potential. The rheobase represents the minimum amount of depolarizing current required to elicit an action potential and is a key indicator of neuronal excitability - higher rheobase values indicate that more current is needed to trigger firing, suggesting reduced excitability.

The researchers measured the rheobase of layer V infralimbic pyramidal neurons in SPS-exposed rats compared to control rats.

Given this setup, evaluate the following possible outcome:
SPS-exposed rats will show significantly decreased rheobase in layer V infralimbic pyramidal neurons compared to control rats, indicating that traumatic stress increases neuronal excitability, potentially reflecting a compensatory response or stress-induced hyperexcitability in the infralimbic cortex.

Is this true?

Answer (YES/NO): NO